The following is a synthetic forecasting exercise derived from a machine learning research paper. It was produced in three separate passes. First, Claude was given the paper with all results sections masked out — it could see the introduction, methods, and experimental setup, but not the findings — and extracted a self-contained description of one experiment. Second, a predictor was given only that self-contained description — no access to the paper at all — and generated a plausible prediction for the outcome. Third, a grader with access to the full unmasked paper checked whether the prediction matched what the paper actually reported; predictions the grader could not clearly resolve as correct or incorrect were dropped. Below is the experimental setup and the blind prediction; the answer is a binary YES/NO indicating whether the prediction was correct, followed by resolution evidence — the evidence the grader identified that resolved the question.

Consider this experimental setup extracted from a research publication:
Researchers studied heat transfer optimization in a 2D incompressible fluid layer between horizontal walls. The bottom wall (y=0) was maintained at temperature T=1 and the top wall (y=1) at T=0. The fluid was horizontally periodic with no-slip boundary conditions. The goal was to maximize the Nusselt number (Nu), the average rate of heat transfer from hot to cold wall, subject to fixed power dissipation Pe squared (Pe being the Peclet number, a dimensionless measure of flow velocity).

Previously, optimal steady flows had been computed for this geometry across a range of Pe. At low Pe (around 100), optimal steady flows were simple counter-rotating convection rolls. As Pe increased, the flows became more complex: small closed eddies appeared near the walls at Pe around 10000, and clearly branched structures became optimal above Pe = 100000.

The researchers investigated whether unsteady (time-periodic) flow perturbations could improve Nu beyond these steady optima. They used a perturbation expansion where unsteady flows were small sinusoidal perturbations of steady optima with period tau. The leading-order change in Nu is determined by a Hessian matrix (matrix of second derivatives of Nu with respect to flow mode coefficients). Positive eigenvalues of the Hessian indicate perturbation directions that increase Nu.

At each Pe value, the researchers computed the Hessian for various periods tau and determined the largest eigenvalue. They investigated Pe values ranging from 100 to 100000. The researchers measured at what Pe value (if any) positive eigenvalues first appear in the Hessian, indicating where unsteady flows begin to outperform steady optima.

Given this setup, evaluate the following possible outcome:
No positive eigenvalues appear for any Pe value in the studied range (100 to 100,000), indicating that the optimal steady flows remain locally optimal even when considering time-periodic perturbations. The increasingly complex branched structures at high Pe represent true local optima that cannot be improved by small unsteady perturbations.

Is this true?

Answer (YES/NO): NO